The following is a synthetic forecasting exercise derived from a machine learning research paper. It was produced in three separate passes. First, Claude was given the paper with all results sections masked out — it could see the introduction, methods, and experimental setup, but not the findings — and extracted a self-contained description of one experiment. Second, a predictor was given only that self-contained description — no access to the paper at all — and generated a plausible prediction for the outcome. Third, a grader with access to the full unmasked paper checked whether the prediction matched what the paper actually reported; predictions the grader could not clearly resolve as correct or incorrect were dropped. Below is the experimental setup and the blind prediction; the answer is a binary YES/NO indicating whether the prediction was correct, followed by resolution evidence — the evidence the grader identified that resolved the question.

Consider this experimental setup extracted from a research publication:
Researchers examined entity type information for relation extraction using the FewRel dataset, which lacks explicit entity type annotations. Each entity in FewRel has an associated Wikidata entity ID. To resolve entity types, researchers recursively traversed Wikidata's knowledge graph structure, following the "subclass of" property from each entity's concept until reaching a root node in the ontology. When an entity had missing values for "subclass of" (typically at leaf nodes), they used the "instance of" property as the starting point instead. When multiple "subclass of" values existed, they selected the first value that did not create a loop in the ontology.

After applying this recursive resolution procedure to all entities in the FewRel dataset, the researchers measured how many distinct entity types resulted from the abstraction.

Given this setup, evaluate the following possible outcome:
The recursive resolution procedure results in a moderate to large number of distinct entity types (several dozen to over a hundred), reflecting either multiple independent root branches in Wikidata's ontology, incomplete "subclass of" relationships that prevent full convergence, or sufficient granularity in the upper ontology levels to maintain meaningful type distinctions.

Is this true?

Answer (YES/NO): NO